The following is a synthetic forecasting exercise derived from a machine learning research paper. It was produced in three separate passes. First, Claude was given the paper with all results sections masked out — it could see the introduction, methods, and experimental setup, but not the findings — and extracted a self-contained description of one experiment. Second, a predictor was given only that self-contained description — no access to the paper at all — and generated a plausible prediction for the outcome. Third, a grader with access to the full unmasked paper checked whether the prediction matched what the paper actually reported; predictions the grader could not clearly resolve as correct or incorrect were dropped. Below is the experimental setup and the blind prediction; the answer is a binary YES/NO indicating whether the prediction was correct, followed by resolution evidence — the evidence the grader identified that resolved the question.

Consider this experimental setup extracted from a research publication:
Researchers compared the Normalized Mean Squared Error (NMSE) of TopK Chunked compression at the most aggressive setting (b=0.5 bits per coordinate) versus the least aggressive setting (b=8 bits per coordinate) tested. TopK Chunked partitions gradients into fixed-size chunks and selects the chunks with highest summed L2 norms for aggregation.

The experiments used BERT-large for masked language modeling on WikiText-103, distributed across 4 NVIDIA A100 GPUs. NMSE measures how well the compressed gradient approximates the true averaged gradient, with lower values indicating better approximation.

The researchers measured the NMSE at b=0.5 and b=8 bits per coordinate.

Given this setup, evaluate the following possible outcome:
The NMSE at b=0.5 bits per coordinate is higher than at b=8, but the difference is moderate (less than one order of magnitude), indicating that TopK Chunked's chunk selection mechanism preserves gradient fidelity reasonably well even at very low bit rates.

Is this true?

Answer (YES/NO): YES